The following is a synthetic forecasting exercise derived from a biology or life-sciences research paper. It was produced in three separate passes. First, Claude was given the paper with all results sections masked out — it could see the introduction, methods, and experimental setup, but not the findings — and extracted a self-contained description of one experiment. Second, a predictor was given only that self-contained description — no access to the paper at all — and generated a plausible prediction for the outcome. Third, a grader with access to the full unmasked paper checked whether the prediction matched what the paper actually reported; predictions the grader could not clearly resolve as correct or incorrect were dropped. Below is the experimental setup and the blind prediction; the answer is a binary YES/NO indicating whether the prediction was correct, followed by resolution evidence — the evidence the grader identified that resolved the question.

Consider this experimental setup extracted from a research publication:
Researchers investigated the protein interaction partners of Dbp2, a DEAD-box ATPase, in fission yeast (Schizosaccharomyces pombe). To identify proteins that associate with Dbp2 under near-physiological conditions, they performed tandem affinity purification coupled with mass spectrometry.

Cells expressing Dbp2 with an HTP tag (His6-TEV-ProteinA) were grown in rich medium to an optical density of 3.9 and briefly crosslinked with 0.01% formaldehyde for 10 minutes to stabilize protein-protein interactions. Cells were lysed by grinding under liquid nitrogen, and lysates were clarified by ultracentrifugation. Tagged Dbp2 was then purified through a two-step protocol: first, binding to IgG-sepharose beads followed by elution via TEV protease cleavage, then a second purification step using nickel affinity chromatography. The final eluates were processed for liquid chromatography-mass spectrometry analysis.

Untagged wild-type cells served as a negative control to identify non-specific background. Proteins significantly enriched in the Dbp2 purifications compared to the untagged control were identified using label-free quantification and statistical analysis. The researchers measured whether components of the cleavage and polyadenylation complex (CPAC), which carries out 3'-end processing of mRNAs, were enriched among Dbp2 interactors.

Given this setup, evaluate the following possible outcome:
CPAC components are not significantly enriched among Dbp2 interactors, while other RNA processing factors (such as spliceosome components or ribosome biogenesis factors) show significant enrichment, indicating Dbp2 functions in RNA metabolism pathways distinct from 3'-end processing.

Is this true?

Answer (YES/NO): NO